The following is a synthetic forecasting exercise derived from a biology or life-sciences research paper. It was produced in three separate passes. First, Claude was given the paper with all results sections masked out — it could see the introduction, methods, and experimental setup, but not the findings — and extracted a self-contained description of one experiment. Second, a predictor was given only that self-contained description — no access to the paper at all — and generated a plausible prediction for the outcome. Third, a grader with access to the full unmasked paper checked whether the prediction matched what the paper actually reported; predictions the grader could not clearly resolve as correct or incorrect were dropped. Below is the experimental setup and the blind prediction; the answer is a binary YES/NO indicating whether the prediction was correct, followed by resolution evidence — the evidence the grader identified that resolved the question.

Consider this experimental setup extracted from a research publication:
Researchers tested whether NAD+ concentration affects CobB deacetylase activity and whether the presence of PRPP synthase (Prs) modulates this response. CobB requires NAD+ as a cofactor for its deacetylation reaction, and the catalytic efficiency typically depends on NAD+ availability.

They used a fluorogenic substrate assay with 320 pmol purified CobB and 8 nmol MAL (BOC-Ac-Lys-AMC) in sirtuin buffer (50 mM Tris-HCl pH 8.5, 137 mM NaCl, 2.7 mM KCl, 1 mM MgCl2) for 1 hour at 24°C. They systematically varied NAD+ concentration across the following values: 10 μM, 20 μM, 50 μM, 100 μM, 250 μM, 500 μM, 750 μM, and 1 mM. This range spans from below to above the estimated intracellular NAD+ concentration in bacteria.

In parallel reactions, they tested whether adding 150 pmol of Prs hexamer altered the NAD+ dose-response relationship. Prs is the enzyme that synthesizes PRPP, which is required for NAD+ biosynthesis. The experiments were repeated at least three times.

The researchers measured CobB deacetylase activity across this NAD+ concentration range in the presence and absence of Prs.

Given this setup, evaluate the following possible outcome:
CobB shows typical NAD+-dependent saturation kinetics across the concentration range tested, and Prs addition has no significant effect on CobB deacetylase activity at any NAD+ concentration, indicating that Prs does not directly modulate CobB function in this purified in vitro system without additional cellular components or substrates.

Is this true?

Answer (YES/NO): NO